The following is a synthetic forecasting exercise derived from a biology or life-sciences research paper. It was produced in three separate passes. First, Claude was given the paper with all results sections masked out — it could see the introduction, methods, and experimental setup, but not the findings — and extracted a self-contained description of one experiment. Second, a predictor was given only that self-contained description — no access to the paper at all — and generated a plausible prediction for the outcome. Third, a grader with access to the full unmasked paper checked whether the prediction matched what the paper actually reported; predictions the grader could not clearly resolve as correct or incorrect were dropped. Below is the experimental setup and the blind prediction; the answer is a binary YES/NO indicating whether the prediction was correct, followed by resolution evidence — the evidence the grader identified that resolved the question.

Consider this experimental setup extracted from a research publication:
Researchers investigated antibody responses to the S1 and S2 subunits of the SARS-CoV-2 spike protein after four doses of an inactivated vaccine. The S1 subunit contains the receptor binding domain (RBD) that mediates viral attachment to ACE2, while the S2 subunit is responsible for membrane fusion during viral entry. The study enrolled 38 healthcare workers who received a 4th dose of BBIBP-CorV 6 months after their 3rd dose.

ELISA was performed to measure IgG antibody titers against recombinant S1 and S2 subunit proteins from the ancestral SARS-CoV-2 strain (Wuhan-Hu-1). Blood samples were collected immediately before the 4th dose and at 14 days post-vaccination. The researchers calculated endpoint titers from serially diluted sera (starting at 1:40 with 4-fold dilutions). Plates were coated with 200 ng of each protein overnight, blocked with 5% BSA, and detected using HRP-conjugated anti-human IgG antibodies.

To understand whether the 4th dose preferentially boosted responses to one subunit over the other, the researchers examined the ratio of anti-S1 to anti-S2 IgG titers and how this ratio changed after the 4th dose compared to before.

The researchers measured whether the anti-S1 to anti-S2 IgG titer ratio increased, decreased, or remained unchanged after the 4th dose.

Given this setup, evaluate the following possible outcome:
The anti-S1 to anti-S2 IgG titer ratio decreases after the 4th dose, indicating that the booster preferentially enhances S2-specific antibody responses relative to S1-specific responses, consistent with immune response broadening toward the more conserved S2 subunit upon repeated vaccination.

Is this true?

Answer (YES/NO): NO